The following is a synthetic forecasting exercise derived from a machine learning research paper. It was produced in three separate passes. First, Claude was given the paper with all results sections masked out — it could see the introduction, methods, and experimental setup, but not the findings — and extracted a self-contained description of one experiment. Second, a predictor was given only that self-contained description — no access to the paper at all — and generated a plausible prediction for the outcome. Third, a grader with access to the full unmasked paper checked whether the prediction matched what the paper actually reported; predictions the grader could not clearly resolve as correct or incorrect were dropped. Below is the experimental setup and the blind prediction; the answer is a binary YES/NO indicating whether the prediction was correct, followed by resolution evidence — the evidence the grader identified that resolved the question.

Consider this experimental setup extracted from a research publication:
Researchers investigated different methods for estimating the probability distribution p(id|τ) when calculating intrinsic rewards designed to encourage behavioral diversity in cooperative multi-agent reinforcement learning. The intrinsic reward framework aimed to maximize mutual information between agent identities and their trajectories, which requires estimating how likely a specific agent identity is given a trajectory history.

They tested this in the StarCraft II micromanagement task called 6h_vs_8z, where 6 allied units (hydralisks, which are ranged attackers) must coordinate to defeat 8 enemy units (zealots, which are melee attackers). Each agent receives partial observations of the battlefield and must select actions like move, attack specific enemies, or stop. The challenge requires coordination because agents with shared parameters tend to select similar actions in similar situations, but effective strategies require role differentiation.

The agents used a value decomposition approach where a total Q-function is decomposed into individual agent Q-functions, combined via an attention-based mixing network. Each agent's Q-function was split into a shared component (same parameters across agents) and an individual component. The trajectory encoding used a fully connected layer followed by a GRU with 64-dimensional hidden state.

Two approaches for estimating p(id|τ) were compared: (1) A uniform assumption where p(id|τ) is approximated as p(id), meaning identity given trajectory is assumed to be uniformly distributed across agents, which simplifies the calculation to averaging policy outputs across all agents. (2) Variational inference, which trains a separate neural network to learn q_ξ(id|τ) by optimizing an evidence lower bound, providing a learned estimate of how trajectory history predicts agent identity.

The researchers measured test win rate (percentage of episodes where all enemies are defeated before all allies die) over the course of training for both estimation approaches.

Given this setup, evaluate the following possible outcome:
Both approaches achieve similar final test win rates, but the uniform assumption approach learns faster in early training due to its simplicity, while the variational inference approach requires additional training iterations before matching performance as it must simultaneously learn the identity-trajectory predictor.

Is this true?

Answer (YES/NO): NO